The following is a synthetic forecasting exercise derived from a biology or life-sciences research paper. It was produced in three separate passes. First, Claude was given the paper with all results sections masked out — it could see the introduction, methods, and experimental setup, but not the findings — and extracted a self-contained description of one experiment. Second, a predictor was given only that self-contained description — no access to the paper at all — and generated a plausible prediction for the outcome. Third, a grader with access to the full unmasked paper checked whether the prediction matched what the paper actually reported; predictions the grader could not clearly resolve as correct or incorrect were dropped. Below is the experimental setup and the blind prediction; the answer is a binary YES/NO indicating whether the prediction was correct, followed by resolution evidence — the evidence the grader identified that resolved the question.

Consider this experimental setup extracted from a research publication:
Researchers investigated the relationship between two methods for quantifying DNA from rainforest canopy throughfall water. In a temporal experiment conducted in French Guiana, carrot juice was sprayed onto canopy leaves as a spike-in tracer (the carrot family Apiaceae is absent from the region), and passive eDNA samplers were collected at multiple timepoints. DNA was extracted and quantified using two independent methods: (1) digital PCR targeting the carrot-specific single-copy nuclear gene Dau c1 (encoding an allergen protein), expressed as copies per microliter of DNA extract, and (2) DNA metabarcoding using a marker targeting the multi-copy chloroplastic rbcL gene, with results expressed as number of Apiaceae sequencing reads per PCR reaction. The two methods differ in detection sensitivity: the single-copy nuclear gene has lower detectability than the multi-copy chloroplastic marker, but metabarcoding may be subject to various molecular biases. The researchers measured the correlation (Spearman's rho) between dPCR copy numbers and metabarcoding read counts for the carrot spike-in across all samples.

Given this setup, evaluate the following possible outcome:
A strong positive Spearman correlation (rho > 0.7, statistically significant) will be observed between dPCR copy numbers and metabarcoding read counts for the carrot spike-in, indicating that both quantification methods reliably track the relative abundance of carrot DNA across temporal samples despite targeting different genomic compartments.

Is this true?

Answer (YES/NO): NO